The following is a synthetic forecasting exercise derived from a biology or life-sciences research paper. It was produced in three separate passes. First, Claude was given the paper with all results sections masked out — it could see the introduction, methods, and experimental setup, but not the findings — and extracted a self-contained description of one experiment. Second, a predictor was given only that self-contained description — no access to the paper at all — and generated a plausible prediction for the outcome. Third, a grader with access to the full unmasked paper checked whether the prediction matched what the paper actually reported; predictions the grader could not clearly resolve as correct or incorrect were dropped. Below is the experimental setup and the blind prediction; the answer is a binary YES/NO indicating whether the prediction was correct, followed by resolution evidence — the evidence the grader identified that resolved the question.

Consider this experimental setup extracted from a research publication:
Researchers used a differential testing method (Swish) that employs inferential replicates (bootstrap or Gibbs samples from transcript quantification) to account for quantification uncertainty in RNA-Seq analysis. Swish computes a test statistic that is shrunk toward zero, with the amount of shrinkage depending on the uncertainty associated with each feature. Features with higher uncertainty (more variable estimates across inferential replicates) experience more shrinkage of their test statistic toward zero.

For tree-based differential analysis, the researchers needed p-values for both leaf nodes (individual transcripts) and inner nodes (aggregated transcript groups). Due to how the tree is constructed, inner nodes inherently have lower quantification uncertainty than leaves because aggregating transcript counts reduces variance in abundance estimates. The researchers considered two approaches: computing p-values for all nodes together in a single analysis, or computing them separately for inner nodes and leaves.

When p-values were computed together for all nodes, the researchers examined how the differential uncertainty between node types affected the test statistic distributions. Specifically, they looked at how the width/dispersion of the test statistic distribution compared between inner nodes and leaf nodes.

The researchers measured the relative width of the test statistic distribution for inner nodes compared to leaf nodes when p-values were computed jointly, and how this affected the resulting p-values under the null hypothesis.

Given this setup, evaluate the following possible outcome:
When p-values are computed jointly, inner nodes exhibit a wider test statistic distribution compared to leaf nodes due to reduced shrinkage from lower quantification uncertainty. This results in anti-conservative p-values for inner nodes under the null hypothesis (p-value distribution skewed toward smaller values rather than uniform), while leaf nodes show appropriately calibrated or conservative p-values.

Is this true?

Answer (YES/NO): YES